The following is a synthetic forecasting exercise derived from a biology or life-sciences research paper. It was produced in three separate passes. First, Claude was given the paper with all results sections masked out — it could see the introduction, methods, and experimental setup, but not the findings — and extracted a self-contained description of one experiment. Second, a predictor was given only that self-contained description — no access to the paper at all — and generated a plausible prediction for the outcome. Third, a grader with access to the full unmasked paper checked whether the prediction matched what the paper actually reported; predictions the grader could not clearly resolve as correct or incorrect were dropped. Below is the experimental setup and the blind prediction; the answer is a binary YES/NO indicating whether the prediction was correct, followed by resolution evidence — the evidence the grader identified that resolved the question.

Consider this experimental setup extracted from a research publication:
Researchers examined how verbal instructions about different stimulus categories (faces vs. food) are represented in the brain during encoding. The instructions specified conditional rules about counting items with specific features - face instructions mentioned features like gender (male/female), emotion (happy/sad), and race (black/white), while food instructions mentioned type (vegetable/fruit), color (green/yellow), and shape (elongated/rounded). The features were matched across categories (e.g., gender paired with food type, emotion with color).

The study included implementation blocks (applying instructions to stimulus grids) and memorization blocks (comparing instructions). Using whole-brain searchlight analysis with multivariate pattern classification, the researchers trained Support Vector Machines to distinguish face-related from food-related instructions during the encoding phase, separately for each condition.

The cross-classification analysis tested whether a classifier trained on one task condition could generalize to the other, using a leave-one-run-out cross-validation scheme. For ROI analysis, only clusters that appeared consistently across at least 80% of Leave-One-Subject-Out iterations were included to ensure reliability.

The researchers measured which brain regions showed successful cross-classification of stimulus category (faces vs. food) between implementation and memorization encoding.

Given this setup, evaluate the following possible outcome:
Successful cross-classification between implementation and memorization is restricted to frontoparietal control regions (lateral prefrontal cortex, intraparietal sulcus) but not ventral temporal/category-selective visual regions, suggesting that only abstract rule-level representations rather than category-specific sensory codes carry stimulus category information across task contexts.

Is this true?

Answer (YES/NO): NO